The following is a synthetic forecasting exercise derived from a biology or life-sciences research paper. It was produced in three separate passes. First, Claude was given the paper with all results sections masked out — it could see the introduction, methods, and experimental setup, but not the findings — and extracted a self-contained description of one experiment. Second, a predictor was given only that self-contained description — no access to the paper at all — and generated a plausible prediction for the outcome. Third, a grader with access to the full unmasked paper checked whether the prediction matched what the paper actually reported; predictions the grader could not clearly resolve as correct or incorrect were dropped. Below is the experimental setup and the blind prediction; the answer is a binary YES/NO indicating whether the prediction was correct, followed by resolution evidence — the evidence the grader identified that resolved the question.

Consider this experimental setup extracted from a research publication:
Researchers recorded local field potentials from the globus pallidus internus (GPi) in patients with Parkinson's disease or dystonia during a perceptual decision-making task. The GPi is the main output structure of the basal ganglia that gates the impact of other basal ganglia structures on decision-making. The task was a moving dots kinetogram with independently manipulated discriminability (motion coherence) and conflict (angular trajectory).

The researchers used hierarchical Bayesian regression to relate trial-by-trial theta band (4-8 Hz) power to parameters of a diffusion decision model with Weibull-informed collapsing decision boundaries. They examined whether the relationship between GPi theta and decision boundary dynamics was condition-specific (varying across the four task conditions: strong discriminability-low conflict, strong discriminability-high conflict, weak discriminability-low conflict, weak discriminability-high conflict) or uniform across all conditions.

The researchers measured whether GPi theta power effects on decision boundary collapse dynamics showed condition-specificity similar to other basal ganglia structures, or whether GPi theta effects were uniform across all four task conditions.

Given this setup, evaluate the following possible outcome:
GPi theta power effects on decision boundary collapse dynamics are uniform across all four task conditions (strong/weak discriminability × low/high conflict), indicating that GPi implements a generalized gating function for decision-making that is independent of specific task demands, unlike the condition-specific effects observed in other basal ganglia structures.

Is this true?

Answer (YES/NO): YES